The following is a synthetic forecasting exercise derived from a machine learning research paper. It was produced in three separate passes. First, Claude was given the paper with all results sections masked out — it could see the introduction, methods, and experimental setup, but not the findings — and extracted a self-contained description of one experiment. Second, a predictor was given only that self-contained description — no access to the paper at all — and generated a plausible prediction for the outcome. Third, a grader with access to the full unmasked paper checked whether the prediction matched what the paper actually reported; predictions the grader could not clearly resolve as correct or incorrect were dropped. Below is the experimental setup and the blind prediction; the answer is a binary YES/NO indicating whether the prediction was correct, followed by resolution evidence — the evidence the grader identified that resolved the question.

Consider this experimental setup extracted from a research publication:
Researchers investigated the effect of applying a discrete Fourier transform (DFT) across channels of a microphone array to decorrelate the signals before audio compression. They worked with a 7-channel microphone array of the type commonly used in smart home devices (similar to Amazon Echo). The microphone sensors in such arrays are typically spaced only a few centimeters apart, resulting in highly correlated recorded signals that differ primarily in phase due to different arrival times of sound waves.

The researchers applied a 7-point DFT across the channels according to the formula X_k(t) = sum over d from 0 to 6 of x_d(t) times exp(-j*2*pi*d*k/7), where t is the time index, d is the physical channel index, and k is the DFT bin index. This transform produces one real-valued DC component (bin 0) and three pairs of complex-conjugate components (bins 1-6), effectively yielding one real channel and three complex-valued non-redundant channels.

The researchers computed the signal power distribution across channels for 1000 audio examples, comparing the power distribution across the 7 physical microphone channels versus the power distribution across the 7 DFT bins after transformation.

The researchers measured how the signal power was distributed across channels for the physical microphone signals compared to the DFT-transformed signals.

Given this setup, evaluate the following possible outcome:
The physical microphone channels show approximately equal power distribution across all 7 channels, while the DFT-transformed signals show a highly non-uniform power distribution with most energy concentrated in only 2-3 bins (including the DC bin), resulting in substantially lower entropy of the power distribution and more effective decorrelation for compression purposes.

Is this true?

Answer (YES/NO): NO